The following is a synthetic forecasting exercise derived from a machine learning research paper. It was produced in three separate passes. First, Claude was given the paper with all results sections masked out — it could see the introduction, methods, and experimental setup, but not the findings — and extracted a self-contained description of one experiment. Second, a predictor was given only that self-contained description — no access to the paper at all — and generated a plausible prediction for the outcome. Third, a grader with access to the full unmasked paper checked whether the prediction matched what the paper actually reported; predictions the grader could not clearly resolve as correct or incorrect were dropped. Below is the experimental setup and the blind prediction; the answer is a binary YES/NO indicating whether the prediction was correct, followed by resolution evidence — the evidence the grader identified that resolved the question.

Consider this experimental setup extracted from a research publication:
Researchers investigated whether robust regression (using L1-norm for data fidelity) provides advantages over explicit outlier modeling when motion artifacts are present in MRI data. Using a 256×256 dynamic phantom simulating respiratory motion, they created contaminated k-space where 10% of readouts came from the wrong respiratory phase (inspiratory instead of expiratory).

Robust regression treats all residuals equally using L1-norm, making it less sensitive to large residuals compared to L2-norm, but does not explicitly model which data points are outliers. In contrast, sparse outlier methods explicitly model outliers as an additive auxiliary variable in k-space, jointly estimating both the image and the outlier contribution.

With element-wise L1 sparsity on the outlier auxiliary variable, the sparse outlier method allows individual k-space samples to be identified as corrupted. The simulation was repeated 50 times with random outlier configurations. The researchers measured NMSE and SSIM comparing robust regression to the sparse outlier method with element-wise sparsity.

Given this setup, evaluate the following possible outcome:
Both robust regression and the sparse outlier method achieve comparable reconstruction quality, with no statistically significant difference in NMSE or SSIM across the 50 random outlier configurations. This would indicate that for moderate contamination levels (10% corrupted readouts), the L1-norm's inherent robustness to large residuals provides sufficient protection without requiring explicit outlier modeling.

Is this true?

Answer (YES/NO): NO